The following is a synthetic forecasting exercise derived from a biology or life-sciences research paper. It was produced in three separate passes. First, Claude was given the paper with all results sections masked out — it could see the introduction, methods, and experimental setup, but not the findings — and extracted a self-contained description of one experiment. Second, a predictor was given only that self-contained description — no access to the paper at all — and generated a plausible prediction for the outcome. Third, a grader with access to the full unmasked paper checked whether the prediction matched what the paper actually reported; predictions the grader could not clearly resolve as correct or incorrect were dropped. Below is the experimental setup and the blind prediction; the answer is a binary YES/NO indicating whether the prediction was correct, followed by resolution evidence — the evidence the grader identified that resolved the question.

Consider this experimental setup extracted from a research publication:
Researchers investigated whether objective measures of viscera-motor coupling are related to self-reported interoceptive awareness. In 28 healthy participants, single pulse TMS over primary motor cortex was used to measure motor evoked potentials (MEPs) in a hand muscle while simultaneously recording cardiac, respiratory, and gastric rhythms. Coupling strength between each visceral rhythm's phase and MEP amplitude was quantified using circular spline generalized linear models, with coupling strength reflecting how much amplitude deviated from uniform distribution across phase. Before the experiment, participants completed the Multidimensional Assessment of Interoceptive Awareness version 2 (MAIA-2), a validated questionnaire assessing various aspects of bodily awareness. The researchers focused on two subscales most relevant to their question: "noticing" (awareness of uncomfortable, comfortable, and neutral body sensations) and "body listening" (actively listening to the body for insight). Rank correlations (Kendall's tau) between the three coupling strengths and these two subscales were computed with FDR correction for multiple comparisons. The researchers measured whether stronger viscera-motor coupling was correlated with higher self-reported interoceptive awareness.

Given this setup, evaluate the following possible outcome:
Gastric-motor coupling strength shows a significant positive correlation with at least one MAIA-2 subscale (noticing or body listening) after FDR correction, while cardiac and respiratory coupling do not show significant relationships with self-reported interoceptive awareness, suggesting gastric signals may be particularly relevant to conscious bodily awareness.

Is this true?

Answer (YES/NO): NO